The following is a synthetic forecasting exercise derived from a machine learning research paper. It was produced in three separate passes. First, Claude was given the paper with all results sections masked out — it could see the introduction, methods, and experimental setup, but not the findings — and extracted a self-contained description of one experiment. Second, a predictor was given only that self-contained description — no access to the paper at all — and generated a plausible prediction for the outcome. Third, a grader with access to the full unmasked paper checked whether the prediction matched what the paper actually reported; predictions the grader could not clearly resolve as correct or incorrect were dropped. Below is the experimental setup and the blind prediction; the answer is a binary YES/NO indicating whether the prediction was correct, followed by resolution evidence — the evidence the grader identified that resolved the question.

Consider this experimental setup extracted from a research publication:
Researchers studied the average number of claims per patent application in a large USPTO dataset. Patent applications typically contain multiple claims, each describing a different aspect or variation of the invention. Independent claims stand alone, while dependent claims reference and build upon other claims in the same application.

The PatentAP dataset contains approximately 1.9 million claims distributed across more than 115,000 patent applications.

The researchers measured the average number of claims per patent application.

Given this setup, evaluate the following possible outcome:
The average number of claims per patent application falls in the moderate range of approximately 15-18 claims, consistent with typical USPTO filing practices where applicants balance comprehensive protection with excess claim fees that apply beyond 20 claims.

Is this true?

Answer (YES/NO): YES